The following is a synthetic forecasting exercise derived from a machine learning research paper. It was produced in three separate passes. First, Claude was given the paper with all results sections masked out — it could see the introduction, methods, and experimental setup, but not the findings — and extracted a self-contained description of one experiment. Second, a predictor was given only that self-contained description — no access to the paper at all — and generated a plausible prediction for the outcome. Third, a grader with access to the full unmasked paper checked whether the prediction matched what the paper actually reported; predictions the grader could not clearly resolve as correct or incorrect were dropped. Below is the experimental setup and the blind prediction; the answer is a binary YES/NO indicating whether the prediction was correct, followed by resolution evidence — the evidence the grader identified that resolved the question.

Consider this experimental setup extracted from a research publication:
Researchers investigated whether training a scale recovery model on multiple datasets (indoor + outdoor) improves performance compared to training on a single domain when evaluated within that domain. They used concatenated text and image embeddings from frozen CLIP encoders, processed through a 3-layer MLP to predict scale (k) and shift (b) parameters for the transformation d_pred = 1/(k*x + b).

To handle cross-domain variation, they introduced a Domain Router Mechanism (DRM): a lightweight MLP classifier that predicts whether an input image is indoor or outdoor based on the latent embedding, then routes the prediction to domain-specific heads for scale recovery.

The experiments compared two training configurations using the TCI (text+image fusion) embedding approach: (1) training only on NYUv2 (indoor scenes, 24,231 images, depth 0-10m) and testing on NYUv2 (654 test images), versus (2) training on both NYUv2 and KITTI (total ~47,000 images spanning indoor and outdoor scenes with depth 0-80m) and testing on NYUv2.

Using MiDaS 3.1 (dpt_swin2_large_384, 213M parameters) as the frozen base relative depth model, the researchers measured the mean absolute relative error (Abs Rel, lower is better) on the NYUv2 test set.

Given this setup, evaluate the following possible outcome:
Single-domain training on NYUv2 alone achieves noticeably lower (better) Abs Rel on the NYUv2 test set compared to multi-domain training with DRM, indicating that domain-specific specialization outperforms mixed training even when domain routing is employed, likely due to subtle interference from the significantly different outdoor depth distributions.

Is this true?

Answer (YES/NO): NO